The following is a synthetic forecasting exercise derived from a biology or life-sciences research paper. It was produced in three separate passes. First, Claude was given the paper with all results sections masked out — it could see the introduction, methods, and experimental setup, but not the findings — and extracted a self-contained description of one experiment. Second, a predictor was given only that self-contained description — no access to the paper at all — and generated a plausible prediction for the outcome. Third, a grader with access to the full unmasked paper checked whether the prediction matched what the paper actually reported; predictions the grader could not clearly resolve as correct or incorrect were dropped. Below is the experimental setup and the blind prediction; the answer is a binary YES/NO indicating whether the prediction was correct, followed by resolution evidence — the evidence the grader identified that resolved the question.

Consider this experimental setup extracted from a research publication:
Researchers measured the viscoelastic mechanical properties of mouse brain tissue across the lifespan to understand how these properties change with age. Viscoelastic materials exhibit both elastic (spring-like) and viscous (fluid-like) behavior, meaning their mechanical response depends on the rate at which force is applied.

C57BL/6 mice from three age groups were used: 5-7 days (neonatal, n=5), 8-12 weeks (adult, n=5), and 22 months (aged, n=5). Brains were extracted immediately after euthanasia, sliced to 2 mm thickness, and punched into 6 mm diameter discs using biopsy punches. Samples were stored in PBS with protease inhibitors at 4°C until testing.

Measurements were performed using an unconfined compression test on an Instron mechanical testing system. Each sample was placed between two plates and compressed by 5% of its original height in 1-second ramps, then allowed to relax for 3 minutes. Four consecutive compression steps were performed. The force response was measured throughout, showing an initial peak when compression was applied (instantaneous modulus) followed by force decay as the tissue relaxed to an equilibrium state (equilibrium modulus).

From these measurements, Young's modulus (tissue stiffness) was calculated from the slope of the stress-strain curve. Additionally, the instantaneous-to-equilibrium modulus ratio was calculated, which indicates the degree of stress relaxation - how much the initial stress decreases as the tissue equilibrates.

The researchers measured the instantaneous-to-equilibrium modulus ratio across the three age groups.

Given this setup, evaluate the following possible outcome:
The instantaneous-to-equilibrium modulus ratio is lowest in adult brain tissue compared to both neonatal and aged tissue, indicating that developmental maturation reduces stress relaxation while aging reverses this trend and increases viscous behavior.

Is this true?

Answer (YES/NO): NO